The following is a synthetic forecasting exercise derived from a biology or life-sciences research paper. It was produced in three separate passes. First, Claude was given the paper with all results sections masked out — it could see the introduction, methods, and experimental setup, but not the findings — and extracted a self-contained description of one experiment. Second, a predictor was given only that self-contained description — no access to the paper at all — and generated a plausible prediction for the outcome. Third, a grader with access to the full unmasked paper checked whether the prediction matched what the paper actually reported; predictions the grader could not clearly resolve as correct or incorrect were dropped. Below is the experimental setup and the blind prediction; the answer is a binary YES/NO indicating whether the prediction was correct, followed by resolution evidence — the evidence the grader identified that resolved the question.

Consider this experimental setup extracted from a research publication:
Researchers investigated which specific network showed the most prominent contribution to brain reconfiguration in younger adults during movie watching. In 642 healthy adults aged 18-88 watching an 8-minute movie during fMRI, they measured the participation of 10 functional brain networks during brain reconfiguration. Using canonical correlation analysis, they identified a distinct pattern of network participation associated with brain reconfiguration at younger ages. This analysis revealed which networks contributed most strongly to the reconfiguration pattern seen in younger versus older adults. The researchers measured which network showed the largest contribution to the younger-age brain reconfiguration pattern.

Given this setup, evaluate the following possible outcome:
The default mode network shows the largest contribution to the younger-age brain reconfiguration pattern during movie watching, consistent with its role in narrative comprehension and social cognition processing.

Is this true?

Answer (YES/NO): NO